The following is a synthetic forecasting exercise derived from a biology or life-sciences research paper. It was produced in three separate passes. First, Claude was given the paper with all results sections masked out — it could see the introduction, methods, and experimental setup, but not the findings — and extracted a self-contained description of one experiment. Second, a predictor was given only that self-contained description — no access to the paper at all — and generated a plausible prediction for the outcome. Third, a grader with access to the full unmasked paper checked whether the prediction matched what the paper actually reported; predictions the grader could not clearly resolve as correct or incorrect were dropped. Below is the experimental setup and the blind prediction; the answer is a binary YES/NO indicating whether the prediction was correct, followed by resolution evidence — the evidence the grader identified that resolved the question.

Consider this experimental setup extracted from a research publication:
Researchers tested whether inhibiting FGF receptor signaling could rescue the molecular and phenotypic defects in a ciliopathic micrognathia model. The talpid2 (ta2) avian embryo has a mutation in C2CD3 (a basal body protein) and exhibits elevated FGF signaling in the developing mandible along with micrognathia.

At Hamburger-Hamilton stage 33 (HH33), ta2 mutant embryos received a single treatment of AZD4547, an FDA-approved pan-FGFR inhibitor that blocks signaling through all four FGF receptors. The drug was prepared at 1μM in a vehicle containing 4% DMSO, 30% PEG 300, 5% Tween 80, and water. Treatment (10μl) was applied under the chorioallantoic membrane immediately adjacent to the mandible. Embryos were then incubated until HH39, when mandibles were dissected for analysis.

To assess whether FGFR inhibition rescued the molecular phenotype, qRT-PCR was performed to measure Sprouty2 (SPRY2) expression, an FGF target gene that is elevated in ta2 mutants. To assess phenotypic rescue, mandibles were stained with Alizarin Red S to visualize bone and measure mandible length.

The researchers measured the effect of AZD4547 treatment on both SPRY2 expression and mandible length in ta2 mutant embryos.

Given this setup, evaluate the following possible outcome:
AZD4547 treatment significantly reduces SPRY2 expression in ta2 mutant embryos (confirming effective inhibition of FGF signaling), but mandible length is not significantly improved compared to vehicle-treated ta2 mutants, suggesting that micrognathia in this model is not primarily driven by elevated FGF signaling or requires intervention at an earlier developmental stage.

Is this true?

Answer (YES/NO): NO